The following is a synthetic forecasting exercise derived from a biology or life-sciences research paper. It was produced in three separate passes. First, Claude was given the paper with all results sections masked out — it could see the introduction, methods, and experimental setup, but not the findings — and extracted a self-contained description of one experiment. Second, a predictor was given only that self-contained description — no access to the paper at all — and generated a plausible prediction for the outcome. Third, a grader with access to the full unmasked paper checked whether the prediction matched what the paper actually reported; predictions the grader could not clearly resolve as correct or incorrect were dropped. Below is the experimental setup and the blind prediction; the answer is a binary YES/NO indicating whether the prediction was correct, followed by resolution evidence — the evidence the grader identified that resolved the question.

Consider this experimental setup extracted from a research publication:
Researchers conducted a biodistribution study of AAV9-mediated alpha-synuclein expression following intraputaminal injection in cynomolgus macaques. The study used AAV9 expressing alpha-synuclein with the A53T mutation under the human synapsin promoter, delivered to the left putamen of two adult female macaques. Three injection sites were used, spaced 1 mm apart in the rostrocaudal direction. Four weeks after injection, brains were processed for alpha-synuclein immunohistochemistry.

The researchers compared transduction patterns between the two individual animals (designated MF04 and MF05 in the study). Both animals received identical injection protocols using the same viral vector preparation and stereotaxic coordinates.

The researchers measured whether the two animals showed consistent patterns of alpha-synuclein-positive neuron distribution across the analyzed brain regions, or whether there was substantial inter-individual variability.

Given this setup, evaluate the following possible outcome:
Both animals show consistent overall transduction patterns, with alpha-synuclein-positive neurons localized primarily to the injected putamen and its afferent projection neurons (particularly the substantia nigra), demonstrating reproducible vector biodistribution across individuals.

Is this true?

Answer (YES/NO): NO